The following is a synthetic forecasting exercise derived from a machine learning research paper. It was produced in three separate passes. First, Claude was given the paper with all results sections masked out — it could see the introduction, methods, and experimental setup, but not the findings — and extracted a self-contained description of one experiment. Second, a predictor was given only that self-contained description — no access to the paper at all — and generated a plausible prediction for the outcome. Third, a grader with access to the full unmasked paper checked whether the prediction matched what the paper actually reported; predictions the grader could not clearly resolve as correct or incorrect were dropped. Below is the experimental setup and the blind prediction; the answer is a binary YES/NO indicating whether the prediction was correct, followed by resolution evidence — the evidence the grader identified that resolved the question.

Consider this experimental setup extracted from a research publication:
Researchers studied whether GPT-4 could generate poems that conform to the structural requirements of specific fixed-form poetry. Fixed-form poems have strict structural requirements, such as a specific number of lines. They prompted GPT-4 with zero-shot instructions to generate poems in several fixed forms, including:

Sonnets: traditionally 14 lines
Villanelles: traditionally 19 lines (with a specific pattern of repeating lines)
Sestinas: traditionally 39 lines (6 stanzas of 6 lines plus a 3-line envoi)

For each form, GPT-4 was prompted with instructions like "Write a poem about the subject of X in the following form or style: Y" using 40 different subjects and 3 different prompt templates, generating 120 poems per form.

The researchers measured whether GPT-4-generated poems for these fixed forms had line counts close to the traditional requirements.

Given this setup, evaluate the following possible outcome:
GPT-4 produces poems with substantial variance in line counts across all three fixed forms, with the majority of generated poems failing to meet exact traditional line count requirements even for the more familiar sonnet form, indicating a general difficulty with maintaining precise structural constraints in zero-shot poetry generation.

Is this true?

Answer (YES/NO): NO